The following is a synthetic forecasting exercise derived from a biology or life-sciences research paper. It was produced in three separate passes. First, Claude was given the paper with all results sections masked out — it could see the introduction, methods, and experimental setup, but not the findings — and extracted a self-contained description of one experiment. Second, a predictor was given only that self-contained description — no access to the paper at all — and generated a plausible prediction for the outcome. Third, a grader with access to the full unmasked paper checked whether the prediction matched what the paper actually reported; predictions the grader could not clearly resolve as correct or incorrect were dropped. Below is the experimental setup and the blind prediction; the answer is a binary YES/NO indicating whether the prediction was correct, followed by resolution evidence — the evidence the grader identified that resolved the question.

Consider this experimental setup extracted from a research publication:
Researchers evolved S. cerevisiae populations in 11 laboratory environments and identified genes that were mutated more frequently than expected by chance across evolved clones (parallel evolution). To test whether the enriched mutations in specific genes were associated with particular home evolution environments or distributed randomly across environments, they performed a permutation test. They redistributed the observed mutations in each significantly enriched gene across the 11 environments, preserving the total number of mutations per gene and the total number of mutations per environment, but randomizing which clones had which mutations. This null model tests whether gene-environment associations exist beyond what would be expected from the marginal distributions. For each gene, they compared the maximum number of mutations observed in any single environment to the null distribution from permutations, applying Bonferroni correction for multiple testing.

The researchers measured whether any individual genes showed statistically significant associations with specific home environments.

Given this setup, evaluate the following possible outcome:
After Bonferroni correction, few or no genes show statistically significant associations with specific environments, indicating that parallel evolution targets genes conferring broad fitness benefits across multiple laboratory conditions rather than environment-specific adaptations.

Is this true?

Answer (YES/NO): YES